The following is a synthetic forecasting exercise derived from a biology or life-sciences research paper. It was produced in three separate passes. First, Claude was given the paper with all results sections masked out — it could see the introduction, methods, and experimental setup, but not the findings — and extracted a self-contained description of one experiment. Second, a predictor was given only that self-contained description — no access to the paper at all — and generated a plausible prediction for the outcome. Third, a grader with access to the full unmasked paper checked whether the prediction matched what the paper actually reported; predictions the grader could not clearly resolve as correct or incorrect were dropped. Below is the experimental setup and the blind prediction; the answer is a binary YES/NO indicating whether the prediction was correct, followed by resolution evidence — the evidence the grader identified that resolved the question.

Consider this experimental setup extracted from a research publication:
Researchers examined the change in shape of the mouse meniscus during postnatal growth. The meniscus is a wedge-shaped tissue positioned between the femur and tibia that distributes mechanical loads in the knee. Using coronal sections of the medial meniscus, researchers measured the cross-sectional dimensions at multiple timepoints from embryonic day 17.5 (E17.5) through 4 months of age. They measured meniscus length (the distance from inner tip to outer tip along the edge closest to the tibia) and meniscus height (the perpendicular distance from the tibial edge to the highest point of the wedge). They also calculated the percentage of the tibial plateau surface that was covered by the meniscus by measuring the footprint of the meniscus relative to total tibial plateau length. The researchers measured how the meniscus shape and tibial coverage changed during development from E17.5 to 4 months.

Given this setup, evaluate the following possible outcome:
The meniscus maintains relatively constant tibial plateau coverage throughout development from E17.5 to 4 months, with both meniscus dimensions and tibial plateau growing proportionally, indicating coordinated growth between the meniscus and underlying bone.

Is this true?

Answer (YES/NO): NO